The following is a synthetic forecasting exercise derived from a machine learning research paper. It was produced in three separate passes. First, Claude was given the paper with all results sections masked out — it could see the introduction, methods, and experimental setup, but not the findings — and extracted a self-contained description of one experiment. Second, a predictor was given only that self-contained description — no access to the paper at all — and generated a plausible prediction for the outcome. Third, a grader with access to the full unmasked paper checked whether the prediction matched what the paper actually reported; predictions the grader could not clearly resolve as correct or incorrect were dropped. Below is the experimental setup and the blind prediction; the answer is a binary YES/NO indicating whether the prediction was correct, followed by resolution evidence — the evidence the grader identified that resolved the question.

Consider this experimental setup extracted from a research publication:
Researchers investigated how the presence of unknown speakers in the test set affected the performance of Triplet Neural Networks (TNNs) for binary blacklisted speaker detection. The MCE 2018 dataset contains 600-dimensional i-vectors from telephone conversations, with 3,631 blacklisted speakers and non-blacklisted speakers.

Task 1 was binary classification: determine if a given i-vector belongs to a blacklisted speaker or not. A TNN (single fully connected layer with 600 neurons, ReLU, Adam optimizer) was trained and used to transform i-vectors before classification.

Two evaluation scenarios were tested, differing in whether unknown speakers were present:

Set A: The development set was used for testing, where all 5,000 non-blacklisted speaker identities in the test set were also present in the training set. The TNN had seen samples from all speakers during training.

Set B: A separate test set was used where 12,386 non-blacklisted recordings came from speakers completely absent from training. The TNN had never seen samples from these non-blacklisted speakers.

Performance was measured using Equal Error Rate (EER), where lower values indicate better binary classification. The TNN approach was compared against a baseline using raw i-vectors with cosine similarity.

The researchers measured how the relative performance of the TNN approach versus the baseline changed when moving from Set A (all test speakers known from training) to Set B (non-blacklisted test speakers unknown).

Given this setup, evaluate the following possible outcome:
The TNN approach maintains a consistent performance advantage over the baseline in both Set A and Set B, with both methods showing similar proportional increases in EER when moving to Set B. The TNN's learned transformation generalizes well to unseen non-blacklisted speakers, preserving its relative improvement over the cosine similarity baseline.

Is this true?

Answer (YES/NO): NO